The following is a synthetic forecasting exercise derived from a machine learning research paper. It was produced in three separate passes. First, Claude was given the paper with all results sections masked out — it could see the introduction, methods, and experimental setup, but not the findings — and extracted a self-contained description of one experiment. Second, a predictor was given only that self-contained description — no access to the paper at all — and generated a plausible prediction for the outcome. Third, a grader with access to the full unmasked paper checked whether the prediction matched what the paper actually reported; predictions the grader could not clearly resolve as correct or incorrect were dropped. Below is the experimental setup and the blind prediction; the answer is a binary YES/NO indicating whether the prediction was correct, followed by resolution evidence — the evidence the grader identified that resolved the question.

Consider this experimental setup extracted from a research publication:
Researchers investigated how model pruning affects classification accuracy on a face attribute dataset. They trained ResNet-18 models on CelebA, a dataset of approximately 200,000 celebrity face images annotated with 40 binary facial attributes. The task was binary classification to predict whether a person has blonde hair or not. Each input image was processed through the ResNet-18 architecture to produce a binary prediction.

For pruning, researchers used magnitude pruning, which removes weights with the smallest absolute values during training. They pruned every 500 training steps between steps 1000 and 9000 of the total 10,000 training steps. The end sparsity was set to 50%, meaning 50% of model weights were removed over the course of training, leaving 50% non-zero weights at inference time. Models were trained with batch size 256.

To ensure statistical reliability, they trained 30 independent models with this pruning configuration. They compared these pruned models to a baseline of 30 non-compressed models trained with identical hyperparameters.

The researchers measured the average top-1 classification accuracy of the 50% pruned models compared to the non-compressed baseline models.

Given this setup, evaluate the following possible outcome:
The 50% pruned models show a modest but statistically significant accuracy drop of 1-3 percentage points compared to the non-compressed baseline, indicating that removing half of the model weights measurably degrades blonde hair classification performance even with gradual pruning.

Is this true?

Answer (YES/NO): NO